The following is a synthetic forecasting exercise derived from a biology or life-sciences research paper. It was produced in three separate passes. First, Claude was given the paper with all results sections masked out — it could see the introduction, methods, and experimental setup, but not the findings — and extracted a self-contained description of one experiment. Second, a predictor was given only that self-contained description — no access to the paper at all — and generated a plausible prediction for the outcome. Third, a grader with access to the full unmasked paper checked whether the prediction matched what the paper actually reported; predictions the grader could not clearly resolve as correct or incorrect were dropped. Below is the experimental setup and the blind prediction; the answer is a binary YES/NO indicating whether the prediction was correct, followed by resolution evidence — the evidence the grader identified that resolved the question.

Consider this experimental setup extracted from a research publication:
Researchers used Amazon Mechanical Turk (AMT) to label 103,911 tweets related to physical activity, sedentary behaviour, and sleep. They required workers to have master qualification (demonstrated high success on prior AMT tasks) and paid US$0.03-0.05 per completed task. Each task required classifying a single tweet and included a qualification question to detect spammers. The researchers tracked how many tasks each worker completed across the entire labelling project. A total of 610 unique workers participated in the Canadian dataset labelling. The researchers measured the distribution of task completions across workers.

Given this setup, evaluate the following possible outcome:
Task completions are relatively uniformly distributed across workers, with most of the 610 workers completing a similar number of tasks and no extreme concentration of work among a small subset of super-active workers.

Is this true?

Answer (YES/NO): NO